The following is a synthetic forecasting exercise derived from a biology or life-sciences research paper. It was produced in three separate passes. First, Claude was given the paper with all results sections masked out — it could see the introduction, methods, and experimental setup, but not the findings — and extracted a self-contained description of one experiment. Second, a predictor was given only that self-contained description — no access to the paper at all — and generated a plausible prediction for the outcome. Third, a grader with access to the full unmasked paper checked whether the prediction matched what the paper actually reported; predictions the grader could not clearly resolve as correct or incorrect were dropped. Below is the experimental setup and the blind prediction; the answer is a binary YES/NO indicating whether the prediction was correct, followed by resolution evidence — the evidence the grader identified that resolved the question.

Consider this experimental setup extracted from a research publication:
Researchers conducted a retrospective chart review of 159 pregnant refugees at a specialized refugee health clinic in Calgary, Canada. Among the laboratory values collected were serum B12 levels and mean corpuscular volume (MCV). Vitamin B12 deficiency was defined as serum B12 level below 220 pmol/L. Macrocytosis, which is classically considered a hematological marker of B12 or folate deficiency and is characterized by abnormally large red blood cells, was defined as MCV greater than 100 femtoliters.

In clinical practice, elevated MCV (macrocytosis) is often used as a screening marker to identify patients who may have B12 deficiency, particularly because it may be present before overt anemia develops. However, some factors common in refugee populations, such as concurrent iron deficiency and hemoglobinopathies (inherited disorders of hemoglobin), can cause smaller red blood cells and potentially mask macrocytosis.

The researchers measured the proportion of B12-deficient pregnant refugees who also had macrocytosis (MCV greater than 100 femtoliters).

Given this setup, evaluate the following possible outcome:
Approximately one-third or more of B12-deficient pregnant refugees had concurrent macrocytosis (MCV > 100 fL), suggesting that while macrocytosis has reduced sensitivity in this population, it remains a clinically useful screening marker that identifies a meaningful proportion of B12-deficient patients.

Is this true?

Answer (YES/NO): NO